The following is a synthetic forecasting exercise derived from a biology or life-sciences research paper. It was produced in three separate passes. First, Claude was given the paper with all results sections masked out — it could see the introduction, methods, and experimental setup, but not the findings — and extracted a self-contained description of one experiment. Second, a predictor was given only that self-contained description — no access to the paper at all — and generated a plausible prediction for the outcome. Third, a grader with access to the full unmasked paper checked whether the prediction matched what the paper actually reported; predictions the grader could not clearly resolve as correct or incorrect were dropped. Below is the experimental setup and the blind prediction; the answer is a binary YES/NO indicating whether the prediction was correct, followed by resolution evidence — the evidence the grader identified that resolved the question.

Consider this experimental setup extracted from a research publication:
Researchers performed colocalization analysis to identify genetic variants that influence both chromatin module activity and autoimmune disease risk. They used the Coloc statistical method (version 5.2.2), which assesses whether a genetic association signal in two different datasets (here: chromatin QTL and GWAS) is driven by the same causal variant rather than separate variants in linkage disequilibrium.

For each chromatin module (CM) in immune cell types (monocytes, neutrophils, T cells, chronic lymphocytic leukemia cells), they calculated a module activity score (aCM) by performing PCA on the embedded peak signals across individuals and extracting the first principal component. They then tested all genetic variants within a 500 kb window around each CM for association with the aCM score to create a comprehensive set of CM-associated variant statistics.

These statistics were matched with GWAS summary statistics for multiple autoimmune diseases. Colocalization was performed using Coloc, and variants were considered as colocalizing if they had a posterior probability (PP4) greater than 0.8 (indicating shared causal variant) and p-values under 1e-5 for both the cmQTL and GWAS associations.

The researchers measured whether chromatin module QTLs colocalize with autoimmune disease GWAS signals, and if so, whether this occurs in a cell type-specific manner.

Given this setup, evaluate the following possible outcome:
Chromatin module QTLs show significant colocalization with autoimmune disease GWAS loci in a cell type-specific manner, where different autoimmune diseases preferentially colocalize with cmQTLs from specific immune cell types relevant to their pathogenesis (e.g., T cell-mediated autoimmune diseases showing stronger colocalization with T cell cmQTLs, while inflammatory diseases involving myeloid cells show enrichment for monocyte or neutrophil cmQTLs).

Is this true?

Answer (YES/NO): NO